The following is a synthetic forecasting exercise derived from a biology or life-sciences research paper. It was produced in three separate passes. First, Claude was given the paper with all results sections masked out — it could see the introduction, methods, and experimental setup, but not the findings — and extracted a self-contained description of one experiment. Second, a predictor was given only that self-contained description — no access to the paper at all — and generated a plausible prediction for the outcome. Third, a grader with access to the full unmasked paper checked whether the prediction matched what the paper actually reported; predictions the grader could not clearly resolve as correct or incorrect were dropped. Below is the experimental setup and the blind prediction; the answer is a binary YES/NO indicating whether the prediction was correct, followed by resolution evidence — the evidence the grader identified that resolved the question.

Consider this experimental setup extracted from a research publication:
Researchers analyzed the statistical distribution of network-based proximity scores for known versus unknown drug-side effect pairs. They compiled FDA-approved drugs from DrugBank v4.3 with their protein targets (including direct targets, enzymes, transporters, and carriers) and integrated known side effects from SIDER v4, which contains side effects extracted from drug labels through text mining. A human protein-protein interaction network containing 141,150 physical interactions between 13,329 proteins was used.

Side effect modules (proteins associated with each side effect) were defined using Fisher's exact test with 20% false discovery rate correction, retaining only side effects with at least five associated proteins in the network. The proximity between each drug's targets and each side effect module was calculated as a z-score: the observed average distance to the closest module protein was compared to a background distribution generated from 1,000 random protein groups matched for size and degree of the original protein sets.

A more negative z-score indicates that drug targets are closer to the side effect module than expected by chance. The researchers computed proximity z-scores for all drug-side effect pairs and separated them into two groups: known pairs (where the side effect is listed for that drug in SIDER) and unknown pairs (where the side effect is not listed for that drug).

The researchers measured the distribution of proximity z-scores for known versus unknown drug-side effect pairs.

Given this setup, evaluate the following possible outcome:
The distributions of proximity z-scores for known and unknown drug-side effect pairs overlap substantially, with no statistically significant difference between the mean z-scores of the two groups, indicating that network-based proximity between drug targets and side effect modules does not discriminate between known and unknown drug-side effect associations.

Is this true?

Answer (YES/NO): NO